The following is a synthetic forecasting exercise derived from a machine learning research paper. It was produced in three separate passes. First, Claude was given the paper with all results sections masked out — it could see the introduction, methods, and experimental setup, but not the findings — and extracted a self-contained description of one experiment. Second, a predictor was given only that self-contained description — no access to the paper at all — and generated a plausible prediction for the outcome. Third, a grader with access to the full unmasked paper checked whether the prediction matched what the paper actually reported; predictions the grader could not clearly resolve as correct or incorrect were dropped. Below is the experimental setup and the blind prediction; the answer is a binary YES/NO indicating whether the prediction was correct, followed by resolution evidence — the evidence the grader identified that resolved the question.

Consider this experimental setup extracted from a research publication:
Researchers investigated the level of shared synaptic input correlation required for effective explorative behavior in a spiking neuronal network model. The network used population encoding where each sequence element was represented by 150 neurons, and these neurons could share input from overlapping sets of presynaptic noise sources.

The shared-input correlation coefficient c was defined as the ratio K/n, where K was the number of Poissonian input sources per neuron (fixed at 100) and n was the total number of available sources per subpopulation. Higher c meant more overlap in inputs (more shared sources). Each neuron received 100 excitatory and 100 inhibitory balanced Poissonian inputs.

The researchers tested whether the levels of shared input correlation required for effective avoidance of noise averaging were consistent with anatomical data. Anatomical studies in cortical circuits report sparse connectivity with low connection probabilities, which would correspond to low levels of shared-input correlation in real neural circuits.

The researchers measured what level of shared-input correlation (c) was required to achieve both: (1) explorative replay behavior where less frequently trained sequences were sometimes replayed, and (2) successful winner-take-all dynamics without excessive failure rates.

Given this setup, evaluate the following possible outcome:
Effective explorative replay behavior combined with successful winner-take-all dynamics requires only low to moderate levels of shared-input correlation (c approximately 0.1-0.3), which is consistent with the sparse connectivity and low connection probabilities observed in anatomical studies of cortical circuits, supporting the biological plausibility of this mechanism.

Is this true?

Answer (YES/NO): NO